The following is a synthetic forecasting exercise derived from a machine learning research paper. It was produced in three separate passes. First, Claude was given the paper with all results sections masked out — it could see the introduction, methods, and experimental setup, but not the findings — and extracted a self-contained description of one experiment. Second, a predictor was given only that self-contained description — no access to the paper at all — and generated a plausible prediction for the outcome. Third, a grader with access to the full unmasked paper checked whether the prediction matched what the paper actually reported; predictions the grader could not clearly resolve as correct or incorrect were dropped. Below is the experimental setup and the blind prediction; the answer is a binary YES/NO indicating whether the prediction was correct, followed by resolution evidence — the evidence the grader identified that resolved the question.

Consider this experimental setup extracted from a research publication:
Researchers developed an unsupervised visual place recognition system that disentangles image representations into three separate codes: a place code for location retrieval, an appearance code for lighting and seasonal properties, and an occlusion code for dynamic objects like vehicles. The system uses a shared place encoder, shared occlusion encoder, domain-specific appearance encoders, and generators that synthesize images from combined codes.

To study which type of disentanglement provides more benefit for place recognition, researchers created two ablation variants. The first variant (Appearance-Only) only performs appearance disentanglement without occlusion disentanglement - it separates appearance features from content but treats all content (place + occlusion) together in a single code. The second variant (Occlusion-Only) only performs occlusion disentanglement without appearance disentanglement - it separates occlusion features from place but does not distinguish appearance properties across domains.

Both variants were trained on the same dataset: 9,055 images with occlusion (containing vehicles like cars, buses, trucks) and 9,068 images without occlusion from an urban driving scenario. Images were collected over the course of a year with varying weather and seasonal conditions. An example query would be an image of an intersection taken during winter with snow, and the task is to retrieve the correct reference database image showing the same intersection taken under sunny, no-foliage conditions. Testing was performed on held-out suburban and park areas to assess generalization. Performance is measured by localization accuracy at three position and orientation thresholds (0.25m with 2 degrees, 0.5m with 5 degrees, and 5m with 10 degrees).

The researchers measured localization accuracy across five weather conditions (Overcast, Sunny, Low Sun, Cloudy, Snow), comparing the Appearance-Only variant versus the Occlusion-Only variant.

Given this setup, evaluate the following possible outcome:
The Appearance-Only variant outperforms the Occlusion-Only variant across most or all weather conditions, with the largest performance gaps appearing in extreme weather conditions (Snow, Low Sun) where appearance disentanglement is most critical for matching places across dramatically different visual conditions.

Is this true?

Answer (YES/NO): YES